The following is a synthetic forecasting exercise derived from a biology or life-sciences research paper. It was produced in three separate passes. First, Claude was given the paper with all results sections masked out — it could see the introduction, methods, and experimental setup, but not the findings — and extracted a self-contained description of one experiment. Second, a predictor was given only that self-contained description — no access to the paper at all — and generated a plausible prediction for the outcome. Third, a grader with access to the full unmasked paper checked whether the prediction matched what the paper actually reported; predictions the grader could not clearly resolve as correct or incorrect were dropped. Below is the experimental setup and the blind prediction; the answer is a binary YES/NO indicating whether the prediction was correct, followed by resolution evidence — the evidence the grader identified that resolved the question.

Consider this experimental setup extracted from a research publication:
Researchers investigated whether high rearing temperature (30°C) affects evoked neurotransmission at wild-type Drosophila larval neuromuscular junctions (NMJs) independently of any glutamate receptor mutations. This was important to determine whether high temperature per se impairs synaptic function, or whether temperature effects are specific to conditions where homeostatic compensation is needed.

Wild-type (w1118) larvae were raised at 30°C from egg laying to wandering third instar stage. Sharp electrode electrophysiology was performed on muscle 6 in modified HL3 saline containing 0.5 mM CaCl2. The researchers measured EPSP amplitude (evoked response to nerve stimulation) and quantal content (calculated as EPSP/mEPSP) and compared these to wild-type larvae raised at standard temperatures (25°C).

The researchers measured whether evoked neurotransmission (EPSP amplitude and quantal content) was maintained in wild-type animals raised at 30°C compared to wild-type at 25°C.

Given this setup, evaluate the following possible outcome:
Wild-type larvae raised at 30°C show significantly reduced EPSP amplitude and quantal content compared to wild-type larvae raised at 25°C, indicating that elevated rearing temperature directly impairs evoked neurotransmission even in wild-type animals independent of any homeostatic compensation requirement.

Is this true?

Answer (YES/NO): NO